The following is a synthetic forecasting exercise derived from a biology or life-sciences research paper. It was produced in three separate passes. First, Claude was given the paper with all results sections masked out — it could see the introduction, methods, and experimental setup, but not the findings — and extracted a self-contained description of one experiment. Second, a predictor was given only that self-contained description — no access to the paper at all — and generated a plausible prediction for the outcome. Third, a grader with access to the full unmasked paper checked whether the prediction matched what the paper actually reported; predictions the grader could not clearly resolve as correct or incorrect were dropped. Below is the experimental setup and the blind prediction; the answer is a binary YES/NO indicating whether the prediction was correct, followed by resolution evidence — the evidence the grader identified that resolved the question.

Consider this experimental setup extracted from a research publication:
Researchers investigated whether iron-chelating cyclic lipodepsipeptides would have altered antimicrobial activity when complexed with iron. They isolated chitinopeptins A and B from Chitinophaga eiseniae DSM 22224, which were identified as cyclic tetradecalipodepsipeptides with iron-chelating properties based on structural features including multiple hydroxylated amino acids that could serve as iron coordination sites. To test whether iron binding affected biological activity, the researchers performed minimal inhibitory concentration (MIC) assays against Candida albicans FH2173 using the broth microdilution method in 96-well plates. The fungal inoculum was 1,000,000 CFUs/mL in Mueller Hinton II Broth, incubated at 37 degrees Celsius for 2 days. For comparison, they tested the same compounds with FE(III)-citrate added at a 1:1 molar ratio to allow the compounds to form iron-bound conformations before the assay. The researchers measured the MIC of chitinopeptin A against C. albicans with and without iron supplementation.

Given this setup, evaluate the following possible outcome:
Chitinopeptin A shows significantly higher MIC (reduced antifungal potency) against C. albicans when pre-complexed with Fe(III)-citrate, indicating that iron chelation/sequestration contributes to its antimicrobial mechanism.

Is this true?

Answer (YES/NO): YES